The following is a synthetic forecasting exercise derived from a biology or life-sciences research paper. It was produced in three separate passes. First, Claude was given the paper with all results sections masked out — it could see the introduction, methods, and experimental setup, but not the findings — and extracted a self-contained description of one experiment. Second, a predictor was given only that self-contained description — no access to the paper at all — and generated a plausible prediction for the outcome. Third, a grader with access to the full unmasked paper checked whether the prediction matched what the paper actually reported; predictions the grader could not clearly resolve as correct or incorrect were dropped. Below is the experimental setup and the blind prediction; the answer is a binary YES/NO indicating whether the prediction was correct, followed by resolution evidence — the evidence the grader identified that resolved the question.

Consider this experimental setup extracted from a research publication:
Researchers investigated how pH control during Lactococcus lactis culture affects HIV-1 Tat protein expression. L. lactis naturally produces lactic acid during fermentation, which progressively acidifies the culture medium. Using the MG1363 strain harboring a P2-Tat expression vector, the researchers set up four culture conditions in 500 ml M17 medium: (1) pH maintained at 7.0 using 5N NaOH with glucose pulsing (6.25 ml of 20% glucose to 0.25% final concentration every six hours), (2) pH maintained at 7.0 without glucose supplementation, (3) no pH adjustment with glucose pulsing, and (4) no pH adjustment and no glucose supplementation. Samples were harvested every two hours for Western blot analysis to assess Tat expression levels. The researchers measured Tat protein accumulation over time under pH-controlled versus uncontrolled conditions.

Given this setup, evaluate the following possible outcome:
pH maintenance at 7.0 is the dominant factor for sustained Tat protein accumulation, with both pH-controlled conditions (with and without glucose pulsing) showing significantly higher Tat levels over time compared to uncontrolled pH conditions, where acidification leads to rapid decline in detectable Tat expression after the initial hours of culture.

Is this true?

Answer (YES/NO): NO